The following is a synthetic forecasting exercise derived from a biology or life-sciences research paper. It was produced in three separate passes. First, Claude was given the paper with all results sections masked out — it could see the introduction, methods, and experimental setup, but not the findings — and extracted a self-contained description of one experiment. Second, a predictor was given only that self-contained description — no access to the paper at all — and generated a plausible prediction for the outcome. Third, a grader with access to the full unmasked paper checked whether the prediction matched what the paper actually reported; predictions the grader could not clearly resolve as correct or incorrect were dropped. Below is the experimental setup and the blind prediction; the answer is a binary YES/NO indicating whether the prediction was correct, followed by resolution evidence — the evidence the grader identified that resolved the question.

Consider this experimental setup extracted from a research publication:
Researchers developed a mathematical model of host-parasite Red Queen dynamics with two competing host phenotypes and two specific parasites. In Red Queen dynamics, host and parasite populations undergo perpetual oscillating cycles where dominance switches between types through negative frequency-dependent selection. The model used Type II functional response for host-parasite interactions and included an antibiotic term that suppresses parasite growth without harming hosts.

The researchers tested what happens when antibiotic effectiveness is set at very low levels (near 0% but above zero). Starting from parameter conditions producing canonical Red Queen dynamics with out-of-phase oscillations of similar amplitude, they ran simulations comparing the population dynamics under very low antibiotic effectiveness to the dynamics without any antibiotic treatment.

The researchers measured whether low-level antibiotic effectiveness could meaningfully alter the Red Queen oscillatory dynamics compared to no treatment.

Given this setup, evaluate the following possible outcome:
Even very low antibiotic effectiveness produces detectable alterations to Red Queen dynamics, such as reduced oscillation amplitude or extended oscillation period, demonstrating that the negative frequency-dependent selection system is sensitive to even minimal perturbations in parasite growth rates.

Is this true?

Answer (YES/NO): NO